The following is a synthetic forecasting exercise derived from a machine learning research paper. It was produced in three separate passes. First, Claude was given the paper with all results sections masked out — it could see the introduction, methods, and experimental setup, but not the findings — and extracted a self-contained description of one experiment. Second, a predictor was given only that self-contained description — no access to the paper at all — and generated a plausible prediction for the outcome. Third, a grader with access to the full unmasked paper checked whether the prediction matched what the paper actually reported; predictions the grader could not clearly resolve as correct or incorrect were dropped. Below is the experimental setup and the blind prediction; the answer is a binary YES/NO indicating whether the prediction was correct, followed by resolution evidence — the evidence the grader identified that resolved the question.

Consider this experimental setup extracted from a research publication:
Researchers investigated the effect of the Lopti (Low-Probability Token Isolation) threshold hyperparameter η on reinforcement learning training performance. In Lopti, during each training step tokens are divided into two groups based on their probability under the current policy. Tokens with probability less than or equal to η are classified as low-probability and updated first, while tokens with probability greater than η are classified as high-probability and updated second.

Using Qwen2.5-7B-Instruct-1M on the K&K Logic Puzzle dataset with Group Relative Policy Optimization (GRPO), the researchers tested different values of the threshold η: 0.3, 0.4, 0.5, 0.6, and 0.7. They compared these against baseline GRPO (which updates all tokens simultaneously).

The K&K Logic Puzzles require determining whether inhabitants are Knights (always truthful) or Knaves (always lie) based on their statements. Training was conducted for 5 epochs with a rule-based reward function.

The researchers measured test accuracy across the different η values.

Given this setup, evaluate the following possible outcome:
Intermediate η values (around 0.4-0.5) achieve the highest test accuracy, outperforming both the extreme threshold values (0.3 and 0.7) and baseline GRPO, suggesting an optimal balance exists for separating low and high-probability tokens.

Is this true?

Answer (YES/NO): NO